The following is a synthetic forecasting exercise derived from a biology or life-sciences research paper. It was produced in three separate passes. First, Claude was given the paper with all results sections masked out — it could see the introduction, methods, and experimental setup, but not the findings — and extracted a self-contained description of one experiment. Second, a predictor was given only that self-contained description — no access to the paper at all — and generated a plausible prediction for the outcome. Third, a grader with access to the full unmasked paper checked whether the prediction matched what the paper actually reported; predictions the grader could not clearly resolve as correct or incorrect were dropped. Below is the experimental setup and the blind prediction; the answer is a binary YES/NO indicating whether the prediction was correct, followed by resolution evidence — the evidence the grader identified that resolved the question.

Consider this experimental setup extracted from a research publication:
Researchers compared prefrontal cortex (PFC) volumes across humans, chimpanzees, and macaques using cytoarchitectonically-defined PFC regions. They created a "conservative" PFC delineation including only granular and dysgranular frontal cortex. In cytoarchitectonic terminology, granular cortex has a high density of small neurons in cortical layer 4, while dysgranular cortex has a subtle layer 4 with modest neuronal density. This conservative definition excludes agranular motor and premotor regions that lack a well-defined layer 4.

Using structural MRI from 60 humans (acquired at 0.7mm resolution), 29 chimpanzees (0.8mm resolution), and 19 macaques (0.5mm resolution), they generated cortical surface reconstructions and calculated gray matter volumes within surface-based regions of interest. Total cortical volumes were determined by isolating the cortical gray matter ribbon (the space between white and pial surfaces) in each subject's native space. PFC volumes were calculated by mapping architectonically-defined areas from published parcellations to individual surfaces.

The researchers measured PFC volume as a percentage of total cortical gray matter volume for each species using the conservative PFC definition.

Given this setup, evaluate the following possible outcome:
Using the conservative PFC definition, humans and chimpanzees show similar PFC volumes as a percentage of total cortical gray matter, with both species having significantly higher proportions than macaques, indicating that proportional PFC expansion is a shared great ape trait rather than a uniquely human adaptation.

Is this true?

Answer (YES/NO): NO